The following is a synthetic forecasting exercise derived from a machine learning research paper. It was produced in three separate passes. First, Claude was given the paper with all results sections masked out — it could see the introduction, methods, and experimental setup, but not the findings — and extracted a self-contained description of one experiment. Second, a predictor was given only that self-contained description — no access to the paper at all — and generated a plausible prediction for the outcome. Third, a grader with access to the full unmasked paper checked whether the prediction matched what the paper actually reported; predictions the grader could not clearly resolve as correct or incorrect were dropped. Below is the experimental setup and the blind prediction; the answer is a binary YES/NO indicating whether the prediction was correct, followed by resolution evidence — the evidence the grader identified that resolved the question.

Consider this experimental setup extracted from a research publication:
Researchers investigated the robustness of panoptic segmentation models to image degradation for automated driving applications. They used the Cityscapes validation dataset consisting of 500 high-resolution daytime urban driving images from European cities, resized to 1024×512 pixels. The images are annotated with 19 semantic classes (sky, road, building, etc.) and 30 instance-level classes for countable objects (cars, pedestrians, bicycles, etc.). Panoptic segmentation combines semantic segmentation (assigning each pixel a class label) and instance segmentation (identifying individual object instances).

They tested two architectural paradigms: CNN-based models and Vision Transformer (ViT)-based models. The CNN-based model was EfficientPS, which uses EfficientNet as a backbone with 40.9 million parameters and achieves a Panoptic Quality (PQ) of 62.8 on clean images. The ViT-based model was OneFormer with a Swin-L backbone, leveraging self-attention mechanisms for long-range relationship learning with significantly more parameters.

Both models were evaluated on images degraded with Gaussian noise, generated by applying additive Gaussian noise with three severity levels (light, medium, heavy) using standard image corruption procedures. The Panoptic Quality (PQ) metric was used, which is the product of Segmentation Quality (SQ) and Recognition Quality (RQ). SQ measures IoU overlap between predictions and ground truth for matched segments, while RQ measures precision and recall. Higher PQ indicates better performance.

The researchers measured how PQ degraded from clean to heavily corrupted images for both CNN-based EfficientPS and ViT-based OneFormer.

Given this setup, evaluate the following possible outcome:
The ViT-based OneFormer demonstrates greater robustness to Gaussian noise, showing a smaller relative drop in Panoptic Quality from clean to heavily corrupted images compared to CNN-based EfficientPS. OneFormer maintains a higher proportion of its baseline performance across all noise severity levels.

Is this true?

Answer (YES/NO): YES